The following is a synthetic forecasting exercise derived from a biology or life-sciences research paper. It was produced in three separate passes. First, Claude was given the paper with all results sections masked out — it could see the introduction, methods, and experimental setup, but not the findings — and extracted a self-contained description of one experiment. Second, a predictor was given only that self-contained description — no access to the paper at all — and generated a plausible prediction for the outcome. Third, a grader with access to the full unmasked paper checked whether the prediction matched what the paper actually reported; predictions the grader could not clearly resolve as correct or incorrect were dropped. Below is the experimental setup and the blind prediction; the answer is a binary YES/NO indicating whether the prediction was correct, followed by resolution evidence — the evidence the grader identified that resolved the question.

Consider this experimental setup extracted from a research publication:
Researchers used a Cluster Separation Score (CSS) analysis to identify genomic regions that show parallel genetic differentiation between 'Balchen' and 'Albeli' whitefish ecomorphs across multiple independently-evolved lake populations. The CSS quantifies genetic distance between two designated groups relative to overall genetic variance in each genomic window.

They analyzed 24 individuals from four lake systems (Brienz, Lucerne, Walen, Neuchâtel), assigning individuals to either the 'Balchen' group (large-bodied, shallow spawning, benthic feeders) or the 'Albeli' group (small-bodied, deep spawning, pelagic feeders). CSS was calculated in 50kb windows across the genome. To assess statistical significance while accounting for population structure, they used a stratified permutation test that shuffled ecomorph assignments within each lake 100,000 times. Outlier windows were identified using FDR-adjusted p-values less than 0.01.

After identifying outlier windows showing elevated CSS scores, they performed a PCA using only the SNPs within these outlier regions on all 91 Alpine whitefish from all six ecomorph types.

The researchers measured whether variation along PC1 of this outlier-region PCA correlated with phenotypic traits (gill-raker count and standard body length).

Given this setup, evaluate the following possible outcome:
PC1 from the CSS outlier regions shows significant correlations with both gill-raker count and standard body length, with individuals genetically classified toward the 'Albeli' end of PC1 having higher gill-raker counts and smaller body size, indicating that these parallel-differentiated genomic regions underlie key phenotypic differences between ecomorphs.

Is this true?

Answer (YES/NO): YES